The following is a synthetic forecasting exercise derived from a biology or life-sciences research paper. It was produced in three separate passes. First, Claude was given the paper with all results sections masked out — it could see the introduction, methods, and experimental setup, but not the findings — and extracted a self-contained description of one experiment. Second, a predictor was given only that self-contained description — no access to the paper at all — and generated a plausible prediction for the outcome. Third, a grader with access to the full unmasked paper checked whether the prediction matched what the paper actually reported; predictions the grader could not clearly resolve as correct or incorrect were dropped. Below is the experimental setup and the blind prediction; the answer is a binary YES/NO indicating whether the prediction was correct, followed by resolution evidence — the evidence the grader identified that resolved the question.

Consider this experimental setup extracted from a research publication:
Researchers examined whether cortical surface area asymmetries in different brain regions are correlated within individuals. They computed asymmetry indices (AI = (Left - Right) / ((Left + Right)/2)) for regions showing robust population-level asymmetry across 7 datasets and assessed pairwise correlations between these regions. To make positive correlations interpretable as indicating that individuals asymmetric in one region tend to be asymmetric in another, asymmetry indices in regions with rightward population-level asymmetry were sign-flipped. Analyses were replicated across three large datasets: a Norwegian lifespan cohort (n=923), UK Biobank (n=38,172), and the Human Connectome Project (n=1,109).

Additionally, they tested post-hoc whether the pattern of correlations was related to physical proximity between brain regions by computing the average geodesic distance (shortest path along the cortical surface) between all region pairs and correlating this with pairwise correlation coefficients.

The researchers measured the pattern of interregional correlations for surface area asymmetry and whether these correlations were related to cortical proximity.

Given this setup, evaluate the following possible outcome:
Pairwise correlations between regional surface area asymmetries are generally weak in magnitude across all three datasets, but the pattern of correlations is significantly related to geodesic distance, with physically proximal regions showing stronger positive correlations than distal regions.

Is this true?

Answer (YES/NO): NO